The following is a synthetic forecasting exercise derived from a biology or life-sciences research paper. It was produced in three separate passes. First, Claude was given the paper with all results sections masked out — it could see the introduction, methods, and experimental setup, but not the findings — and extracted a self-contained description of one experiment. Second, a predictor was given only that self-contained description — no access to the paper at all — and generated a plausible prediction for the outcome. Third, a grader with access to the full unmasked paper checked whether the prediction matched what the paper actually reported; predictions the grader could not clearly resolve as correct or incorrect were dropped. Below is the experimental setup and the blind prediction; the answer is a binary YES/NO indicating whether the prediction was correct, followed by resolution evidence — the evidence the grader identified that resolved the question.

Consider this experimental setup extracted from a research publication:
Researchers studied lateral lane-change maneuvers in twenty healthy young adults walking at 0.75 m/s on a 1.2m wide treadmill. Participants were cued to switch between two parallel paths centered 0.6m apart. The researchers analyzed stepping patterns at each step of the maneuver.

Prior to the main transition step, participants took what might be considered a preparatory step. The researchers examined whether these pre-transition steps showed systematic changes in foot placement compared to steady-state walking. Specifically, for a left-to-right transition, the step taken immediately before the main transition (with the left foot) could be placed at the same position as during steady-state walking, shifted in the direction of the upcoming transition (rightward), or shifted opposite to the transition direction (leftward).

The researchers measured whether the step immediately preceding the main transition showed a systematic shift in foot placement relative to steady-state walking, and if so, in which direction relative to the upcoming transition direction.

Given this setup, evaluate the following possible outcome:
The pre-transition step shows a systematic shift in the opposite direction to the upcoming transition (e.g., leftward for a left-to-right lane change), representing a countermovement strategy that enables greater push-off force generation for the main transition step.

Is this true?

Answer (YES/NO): NO